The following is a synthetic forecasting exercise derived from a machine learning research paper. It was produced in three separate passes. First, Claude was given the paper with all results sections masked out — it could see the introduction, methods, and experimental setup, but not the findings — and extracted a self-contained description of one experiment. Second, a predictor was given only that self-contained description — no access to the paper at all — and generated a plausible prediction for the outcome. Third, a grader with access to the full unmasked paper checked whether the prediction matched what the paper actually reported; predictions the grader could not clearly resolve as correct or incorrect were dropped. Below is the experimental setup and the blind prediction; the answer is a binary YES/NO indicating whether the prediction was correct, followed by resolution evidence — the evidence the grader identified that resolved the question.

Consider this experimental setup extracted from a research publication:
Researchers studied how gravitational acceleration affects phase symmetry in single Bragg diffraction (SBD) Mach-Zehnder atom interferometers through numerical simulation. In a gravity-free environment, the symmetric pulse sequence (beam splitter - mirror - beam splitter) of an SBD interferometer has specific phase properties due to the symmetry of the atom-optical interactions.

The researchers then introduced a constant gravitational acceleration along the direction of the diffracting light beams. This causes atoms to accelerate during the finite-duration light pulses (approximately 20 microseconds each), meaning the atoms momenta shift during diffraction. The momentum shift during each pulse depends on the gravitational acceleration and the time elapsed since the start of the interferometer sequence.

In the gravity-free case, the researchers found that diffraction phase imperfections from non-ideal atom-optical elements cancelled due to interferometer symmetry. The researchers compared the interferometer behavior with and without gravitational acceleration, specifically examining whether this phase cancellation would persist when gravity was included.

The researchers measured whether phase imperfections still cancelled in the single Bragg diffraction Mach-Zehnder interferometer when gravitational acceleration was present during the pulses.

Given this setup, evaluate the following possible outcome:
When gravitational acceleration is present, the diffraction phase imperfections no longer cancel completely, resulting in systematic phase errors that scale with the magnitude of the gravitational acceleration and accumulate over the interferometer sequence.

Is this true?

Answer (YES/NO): NO